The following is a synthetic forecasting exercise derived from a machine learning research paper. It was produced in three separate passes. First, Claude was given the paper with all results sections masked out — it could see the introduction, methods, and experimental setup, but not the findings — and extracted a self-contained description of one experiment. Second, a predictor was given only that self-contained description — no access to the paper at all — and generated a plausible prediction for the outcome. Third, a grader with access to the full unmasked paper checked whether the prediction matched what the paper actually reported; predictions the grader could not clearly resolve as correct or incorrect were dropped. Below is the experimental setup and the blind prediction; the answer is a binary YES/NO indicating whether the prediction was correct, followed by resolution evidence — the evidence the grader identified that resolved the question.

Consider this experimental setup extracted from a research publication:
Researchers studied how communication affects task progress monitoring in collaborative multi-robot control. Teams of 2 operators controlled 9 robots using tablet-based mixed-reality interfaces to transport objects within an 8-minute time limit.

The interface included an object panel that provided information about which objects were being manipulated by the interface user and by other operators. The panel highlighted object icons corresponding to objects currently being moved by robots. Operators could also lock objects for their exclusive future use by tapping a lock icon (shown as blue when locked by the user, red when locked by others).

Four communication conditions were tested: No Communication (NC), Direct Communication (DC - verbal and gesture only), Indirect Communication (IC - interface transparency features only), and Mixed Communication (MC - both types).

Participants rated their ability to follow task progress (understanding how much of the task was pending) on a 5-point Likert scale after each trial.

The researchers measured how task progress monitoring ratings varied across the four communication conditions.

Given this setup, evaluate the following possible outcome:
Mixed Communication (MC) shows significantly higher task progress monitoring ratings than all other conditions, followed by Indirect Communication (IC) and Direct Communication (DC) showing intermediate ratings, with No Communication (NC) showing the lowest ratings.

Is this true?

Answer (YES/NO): NO